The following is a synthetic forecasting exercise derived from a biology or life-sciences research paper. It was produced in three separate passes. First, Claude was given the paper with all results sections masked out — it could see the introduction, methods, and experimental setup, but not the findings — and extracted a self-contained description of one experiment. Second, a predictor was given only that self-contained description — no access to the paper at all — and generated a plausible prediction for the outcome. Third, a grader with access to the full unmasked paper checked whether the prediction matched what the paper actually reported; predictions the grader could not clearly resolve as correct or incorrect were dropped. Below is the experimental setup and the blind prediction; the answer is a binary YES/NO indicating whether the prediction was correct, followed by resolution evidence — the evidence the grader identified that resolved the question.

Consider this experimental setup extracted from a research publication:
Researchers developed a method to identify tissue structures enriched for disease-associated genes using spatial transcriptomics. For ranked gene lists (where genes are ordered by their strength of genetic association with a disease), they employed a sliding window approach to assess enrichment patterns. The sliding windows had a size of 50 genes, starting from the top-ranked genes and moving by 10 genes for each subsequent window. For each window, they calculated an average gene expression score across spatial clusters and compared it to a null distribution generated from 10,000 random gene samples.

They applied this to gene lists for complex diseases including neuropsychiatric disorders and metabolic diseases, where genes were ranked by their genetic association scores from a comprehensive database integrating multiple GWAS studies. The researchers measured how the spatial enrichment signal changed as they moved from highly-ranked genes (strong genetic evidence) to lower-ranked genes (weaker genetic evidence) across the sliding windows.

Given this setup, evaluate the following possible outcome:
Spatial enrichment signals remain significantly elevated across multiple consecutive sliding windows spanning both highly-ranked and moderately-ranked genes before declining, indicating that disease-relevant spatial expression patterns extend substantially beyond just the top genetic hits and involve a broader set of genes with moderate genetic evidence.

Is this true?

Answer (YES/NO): NO